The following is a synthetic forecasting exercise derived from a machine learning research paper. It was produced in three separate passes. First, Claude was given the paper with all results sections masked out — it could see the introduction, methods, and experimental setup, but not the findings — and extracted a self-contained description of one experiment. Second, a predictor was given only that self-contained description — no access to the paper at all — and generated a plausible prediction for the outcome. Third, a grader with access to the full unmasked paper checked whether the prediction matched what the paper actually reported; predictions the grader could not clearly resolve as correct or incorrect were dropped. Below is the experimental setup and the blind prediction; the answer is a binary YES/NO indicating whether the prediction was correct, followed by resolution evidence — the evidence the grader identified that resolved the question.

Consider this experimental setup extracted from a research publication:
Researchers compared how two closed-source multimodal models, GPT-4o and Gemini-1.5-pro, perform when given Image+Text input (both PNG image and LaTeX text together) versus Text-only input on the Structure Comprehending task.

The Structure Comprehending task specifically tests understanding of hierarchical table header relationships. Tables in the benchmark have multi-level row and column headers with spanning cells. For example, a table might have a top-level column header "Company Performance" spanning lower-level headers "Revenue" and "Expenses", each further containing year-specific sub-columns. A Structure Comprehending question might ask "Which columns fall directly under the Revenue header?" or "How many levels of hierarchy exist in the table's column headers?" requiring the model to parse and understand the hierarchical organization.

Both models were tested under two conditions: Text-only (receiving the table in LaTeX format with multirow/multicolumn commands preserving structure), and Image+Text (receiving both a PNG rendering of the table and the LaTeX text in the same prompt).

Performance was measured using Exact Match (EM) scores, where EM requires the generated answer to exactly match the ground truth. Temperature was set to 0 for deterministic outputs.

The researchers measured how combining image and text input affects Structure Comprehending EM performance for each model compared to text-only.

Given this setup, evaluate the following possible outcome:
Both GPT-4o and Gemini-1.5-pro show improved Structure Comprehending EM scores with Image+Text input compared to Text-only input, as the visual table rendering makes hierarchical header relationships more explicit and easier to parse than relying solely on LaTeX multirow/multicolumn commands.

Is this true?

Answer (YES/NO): NO